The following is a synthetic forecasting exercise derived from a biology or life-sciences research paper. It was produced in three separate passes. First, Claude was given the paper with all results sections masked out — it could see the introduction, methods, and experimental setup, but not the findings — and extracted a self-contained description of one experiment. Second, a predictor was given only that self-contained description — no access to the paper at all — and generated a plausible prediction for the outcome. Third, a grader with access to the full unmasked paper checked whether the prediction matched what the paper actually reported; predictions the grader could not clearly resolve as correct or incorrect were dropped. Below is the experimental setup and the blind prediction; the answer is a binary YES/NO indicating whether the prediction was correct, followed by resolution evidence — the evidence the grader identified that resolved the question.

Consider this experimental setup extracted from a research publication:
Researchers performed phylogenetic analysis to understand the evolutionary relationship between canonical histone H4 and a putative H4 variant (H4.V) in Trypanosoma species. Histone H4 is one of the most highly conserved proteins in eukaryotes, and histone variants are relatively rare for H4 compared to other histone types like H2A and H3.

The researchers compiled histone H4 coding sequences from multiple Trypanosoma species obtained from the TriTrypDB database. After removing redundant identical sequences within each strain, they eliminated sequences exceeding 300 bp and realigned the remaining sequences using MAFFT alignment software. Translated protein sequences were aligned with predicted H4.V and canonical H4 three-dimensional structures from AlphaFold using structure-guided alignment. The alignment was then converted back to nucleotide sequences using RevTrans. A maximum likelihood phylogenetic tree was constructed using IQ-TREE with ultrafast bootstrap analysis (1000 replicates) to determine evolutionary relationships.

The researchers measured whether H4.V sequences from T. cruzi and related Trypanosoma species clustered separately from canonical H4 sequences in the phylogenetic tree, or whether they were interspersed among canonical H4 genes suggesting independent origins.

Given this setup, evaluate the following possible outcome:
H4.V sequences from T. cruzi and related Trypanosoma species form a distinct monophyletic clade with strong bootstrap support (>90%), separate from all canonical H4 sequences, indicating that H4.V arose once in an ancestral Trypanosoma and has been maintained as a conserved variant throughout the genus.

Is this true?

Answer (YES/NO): NO